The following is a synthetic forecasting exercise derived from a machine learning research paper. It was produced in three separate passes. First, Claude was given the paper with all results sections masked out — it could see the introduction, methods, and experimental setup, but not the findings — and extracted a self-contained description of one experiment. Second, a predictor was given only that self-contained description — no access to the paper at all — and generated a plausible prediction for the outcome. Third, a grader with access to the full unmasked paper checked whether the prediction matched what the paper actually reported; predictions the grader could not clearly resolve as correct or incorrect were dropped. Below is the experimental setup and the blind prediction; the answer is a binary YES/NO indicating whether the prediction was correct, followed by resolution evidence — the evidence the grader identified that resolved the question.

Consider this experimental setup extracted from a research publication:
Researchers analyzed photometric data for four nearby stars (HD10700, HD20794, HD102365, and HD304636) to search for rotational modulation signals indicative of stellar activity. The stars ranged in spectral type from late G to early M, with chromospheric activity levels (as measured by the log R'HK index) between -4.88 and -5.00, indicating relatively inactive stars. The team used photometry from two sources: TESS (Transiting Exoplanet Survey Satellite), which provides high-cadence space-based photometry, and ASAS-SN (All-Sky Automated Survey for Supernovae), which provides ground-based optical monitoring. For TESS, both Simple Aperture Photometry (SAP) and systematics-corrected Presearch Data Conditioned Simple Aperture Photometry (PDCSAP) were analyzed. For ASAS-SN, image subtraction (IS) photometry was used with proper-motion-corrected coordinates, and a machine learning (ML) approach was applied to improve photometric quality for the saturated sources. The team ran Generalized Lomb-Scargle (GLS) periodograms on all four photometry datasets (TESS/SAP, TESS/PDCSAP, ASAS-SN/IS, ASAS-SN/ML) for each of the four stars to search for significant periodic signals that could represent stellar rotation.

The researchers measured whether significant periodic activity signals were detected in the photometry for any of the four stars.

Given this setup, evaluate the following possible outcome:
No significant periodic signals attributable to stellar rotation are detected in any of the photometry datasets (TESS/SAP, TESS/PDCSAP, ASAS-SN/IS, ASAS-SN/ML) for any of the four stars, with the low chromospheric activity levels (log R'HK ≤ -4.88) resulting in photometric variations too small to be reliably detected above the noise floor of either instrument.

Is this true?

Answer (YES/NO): YES